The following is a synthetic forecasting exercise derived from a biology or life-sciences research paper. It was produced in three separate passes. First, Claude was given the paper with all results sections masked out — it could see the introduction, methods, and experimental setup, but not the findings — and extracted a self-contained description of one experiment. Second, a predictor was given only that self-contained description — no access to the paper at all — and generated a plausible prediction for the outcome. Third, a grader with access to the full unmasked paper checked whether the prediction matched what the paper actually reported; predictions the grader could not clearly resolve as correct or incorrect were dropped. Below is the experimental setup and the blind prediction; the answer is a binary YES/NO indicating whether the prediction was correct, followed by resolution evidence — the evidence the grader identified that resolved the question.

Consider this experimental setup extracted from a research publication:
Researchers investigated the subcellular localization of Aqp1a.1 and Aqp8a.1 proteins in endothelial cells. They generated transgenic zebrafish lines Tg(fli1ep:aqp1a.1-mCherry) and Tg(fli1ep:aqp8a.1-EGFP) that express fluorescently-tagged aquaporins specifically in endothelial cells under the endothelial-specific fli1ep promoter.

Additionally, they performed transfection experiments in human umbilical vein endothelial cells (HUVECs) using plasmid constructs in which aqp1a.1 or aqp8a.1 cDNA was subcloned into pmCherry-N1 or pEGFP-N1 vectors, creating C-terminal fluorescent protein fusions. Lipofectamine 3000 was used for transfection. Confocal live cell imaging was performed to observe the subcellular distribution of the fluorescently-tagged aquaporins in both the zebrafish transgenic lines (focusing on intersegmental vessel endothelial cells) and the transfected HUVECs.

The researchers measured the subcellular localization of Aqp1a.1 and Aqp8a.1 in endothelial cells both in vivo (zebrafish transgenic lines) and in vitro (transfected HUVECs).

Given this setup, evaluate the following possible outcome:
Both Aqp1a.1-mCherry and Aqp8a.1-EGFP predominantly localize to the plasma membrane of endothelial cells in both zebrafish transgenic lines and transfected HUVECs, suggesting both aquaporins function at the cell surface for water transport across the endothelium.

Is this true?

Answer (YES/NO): NO